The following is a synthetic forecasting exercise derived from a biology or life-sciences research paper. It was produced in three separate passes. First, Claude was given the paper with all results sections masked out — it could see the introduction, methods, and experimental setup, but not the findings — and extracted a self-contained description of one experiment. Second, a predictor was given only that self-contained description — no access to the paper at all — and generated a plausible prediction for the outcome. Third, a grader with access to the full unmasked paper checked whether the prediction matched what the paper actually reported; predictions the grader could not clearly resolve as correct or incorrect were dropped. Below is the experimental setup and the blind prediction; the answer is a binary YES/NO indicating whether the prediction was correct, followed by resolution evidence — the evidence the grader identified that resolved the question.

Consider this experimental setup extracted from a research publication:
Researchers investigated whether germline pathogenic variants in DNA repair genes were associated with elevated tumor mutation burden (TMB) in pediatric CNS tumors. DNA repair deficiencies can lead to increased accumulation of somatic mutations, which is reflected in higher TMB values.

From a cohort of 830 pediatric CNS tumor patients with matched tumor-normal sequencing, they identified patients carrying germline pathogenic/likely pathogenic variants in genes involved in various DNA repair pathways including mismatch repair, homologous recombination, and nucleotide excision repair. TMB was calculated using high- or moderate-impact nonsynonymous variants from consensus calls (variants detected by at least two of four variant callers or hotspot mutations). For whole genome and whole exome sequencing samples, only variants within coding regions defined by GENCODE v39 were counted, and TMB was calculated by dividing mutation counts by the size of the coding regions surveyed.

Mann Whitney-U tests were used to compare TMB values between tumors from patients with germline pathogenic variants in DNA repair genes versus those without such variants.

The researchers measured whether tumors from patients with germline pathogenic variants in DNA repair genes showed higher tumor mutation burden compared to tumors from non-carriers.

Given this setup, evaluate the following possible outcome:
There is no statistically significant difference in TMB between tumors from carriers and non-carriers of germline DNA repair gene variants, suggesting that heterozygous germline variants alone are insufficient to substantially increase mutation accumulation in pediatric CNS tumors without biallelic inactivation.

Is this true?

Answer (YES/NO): NO